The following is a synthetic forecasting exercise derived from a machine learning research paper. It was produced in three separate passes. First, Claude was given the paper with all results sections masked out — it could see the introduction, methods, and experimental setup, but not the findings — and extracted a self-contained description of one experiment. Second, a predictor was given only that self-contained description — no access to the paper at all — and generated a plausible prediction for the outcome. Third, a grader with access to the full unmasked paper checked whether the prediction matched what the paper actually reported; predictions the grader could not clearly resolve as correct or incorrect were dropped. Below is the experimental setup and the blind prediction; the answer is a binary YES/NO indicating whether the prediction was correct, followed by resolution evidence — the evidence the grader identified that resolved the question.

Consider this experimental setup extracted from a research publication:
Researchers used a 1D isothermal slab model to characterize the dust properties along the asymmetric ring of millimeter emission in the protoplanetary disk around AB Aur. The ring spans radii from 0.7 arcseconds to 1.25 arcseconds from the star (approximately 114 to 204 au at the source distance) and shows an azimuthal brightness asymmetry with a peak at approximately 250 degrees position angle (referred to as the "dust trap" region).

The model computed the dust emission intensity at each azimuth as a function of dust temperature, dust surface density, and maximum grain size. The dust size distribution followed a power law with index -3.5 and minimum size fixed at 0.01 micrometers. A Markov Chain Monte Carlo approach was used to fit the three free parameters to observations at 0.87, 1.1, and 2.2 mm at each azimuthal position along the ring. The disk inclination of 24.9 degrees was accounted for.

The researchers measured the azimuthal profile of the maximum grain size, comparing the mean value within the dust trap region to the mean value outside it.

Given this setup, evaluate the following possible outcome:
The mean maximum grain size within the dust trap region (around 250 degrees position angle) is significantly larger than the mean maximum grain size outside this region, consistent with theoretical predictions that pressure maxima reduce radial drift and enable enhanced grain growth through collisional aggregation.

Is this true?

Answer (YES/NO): NO